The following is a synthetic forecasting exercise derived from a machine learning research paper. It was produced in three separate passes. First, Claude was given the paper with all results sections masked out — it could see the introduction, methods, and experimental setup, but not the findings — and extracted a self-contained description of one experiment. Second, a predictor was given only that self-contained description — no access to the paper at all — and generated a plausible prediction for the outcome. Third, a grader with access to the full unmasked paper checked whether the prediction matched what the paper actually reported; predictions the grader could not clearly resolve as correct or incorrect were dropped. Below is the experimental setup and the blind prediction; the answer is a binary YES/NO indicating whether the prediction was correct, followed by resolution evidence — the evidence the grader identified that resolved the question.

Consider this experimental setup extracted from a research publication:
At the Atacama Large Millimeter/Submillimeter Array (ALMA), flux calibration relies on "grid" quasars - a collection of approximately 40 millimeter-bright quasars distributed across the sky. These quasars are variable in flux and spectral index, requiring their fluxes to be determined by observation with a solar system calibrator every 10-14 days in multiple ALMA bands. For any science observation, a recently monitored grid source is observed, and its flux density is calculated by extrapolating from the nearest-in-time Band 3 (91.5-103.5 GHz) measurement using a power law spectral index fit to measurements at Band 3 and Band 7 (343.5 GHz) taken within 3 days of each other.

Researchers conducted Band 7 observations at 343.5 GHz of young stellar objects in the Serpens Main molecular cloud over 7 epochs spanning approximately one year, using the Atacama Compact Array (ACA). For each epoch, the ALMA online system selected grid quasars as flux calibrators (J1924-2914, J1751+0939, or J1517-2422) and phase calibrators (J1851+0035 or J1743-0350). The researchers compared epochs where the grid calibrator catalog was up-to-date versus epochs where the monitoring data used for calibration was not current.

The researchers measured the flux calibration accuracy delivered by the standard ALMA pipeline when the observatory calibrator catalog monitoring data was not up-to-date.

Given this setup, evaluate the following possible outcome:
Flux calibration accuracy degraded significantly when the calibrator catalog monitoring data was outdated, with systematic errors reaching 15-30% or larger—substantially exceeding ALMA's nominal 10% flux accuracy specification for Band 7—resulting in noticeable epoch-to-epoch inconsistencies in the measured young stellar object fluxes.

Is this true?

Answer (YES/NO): YES